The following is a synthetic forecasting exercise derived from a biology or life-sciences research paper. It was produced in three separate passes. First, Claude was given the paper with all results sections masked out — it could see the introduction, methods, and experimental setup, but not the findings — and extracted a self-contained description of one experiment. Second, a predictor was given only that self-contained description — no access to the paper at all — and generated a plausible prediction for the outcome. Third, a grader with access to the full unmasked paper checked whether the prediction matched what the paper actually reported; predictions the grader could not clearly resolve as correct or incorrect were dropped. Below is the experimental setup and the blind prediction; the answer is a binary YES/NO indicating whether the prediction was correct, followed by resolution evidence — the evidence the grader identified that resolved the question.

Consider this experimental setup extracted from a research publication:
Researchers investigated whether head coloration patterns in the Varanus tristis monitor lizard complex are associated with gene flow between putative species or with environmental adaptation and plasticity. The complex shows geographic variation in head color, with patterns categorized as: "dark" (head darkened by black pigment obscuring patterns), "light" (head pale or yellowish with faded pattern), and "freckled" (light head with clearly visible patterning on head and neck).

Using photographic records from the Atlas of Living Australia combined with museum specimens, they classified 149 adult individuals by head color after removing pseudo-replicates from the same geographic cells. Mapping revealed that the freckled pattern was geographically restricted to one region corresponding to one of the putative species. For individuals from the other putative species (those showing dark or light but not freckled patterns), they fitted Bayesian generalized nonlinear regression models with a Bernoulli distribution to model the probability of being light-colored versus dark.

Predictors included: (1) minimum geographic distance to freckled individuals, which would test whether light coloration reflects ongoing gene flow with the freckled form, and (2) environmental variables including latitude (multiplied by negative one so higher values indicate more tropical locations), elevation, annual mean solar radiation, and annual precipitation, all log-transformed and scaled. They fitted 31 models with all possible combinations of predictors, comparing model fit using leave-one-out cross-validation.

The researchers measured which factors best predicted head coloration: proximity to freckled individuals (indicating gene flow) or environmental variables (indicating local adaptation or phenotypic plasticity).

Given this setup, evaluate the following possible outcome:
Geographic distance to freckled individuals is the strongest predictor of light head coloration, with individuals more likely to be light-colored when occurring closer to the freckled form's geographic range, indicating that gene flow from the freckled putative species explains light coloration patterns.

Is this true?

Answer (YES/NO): NO